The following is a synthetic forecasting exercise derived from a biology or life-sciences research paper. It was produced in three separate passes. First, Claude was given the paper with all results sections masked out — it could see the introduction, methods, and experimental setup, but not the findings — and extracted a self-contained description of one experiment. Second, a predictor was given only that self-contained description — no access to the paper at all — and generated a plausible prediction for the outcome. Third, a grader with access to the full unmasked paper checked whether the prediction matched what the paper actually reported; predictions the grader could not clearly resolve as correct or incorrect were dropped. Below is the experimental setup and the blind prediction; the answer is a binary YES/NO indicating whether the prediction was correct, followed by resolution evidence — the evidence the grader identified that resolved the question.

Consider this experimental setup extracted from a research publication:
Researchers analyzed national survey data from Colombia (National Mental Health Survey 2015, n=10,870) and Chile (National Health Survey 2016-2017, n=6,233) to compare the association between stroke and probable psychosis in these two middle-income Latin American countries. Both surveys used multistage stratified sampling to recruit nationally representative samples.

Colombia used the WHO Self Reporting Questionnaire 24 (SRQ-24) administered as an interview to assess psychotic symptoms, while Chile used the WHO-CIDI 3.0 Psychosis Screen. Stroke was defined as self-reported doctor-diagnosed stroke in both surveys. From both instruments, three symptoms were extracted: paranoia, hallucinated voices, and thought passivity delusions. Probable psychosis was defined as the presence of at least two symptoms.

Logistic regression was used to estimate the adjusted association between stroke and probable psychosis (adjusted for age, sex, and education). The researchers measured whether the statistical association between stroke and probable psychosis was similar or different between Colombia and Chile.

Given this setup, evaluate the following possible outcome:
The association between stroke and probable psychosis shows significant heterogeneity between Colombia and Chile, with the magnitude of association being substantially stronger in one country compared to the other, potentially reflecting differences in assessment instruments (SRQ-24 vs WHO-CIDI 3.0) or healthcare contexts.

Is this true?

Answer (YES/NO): YES